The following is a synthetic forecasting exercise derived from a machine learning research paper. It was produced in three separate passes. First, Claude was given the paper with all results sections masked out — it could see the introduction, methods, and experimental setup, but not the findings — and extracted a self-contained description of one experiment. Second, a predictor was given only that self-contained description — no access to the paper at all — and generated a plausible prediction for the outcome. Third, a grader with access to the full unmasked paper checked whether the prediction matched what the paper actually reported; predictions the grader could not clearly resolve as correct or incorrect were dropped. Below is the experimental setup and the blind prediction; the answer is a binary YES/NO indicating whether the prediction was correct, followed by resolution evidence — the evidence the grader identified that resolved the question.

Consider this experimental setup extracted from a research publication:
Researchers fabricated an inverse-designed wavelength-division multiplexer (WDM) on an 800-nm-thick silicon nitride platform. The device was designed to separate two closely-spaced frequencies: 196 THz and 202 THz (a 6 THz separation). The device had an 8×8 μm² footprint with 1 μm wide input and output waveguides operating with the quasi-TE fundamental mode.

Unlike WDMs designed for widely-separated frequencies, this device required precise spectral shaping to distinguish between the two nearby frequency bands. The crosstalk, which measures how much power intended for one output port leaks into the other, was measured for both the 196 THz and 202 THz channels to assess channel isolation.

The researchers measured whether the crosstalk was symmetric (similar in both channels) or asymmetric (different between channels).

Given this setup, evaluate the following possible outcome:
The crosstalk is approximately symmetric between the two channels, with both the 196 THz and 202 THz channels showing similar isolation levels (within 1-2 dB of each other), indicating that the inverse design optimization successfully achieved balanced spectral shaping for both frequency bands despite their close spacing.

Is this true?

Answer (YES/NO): YES